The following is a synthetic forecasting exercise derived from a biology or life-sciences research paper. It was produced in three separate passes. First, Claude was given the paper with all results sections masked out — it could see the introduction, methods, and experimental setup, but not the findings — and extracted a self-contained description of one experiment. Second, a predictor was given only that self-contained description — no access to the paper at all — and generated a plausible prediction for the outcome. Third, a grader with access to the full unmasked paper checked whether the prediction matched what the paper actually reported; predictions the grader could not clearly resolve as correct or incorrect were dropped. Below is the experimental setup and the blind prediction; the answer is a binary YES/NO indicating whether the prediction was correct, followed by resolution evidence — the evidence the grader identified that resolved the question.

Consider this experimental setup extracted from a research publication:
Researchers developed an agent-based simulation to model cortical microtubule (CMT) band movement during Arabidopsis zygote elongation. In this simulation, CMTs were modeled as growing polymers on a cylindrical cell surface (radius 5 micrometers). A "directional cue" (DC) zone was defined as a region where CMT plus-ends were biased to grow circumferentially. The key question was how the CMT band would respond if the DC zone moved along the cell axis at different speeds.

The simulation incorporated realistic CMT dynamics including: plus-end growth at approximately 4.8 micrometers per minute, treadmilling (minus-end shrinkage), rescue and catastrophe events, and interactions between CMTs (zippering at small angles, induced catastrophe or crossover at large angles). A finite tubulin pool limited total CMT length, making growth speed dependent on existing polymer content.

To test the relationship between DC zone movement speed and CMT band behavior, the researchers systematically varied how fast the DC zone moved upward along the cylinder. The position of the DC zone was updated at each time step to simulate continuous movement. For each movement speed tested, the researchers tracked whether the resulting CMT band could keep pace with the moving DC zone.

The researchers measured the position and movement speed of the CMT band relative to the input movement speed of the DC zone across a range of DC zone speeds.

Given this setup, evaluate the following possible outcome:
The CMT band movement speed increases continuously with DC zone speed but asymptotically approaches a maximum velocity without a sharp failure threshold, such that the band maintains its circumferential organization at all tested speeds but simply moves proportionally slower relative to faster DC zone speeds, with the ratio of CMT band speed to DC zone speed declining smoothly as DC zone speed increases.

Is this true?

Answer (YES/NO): NO